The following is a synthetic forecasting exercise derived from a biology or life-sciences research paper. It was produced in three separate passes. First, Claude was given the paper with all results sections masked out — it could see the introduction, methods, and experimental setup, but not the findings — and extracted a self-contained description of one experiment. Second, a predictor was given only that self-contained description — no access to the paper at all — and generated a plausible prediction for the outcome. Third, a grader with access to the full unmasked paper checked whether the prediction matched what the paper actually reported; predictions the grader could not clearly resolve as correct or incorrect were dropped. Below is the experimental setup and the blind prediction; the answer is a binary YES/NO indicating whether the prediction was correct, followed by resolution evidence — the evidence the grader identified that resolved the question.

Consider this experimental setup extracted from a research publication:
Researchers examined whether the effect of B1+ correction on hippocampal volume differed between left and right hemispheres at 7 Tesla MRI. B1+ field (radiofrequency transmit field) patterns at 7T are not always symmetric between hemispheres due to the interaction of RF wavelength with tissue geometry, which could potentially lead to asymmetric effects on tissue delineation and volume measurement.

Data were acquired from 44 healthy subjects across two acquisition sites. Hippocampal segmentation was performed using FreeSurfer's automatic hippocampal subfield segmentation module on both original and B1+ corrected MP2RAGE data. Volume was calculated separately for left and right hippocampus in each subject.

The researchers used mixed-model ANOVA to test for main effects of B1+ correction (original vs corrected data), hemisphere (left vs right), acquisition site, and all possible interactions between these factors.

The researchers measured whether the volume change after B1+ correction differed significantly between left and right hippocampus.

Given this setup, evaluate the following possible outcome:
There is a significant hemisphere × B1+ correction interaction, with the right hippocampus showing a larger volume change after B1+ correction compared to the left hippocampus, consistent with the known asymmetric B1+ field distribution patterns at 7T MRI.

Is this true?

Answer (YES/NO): YES